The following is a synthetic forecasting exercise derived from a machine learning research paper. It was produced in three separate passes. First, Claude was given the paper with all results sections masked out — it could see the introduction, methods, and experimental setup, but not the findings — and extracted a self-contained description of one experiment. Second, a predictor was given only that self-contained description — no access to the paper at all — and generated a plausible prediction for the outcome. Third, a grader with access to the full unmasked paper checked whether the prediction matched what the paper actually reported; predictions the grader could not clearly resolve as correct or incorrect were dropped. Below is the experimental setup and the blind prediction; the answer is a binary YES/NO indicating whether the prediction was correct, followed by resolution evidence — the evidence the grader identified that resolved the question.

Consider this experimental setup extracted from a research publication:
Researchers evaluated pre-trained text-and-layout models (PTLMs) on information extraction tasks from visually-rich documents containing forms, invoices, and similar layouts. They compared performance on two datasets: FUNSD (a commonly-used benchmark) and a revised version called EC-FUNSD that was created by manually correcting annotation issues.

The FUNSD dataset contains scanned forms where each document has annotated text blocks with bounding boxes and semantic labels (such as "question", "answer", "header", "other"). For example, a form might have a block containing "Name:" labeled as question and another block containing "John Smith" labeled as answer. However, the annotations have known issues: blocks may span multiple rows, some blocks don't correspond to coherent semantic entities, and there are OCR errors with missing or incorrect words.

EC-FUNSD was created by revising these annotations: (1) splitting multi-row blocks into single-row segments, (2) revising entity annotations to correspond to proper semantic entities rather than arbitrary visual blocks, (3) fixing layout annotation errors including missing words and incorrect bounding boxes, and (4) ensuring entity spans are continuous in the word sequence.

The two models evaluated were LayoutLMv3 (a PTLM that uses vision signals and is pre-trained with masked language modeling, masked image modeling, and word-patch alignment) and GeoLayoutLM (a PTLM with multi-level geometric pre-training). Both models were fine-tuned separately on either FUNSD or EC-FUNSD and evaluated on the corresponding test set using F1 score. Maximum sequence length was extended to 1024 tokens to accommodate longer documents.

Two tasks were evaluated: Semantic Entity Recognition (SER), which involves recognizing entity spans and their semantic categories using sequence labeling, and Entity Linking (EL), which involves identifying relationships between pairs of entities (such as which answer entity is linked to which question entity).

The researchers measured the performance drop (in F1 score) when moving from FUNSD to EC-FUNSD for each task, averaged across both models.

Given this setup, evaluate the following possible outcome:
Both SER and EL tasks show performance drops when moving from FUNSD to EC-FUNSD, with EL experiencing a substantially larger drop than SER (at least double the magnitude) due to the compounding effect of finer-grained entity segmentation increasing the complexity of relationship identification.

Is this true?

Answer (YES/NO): NO